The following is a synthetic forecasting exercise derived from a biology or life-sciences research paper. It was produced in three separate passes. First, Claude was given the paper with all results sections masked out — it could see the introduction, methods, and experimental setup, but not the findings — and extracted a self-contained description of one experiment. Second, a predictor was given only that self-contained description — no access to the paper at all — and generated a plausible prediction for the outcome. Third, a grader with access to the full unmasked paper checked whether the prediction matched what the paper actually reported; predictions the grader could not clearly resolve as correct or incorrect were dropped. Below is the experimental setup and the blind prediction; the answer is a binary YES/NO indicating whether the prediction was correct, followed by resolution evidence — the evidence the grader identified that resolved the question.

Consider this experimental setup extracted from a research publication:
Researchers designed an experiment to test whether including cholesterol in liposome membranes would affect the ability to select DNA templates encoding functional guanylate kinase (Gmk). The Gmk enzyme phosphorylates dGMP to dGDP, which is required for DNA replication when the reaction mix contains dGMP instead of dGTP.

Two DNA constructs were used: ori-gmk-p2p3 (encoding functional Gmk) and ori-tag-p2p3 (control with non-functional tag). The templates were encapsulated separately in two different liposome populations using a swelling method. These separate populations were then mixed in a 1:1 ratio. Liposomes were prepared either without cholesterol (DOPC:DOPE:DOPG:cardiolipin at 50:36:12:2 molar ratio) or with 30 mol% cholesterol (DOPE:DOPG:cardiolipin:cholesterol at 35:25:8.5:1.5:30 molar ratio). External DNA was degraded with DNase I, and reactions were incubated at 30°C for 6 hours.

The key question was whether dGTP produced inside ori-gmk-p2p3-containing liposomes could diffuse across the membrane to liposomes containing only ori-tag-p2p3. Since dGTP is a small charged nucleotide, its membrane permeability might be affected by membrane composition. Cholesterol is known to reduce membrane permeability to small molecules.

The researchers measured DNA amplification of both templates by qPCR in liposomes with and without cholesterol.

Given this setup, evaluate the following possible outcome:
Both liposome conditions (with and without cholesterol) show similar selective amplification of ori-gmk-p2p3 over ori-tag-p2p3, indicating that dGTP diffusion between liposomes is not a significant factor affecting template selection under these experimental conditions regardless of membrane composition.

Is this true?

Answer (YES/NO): NO